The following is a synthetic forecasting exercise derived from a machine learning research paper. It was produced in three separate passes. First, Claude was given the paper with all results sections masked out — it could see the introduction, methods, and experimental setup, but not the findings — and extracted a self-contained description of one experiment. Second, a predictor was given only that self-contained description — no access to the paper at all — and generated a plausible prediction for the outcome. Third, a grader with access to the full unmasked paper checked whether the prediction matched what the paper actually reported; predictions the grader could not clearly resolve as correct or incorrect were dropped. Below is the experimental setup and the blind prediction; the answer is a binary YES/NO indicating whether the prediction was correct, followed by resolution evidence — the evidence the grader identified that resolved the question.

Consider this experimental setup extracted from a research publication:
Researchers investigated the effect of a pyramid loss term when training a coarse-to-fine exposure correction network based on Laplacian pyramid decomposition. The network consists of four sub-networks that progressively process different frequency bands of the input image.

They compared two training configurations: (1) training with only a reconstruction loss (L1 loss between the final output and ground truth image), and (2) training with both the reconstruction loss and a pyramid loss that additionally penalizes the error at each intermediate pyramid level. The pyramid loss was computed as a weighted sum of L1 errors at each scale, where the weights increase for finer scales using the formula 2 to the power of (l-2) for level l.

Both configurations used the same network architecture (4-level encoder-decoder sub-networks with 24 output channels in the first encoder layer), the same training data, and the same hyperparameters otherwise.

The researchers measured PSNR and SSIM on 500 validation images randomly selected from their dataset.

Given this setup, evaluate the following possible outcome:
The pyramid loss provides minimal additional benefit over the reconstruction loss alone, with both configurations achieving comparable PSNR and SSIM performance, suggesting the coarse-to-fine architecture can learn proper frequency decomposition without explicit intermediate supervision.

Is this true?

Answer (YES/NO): NO